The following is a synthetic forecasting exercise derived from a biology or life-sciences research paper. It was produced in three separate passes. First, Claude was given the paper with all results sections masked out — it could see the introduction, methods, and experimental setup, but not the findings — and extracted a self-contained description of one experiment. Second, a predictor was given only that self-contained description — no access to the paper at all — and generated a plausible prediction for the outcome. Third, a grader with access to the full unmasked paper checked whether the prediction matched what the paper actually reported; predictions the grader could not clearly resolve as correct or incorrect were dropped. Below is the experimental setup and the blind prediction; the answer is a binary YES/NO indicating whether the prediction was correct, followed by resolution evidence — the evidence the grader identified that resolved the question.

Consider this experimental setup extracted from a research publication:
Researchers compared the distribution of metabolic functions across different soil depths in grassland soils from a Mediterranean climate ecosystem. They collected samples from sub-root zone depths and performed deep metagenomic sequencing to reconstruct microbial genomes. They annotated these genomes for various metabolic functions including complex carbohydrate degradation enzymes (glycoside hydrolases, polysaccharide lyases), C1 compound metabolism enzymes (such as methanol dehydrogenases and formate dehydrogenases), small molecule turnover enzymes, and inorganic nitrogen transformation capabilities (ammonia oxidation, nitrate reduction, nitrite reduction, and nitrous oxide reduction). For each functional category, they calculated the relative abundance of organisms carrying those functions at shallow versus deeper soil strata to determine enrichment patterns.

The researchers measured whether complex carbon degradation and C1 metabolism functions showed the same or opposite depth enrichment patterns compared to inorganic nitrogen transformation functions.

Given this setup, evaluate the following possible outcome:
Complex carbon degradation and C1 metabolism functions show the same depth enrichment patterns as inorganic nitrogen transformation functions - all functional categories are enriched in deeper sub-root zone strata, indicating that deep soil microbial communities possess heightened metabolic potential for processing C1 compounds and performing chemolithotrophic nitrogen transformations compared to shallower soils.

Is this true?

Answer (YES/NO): NO